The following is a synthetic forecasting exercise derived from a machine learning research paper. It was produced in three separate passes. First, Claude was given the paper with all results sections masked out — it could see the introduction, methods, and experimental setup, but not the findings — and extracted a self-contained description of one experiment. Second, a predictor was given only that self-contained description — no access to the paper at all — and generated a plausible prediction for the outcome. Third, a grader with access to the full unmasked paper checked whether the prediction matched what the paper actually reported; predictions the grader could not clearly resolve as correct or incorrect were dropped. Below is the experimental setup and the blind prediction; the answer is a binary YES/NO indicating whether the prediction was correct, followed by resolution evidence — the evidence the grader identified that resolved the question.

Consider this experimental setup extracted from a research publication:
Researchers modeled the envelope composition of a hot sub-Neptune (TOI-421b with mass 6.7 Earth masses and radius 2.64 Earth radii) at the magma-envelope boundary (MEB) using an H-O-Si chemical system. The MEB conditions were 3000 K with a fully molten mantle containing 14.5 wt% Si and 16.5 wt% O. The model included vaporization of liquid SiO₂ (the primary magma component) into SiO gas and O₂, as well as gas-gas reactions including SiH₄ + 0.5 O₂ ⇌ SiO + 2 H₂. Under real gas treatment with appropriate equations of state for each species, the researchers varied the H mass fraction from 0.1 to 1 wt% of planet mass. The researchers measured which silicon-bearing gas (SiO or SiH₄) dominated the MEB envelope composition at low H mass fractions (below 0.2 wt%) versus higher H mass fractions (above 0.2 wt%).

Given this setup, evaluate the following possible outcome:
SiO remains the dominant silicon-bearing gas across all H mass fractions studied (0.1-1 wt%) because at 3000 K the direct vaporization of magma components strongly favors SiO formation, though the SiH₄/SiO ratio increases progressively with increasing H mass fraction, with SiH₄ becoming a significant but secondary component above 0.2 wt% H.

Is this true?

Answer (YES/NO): NO